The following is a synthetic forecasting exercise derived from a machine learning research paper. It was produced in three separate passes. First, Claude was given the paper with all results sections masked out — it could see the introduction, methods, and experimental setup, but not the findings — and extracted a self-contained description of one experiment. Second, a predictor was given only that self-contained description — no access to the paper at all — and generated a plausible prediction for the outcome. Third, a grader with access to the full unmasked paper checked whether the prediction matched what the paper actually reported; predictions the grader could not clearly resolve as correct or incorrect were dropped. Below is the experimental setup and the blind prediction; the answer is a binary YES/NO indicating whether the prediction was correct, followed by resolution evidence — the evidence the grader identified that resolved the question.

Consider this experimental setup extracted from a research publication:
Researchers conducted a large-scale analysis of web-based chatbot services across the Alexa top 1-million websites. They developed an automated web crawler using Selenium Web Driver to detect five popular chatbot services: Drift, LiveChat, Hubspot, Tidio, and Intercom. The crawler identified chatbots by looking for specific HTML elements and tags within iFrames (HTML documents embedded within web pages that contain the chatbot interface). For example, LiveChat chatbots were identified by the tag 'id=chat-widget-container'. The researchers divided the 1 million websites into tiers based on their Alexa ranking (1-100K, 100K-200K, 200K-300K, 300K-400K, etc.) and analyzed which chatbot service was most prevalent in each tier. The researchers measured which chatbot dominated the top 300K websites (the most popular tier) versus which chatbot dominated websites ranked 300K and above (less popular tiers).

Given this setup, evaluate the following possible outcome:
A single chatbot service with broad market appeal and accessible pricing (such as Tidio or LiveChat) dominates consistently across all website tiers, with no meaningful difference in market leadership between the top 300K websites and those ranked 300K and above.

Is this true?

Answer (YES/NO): NO